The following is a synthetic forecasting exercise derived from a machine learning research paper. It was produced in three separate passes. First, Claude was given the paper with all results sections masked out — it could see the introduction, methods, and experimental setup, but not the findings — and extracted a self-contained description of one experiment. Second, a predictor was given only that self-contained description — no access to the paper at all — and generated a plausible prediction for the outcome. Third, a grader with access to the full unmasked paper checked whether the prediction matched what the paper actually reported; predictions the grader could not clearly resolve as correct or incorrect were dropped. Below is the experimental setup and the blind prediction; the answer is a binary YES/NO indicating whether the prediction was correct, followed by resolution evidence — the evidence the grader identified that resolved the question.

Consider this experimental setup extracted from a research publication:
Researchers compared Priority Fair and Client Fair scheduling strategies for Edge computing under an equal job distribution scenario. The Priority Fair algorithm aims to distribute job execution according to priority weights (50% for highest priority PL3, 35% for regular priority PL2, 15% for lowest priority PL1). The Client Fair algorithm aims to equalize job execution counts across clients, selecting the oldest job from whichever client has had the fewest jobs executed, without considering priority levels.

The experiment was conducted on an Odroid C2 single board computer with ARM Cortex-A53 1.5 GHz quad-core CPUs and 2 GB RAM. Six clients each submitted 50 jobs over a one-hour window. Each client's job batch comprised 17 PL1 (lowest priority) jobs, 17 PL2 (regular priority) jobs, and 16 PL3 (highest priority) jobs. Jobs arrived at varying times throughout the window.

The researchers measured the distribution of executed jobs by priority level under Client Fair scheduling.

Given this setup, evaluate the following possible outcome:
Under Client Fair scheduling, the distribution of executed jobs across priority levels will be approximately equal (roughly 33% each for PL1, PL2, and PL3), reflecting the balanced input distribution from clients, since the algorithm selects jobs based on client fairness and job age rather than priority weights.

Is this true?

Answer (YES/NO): NO